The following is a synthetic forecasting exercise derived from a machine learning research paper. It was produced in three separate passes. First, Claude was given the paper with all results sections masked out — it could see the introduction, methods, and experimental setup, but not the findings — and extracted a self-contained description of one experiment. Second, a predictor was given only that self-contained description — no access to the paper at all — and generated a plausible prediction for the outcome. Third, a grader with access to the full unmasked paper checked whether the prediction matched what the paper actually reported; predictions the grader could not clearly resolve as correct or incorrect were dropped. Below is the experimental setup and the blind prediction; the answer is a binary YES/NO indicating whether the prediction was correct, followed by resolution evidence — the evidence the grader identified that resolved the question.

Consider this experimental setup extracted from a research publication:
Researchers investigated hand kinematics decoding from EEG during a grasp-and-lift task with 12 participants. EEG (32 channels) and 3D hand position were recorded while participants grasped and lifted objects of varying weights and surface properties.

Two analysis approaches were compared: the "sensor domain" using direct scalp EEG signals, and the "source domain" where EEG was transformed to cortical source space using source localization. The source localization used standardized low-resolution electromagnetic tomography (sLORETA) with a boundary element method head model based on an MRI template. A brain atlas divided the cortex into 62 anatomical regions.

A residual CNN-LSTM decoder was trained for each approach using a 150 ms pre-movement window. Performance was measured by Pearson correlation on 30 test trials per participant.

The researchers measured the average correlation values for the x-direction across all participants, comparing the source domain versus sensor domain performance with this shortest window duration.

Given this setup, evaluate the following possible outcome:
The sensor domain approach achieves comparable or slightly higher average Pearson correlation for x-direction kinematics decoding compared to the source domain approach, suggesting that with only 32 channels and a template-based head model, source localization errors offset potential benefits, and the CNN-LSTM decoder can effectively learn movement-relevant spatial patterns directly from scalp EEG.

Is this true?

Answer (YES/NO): YES